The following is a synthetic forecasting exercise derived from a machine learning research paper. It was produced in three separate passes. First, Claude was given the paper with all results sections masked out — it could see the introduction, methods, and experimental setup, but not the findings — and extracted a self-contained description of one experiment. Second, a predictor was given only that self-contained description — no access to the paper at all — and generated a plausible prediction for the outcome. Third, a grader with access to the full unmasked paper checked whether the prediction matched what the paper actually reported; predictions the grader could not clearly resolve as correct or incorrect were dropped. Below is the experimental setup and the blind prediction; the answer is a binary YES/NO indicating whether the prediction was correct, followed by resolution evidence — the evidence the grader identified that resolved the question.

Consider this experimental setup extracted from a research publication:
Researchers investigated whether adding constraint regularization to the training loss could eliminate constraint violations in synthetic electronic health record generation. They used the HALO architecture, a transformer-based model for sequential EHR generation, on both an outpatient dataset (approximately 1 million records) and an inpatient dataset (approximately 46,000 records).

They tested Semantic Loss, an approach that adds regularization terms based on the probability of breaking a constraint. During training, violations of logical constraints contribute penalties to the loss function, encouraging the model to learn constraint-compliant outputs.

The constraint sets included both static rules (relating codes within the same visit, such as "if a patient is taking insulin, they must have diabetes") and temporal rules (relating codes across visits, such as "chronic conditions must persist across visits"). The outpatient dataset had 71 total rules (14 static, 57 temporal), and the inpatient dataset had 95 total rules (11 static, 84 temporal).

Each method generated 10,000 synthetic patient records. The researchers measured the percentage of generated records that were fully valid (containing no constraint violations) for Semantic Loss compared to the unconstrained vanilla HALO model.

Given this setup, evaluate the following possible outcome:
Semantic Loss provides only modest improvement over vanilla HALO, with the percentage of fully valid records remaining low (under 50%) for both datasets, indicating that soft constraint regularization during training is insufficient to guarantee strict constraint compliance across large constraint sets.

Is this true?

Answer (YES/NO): NO